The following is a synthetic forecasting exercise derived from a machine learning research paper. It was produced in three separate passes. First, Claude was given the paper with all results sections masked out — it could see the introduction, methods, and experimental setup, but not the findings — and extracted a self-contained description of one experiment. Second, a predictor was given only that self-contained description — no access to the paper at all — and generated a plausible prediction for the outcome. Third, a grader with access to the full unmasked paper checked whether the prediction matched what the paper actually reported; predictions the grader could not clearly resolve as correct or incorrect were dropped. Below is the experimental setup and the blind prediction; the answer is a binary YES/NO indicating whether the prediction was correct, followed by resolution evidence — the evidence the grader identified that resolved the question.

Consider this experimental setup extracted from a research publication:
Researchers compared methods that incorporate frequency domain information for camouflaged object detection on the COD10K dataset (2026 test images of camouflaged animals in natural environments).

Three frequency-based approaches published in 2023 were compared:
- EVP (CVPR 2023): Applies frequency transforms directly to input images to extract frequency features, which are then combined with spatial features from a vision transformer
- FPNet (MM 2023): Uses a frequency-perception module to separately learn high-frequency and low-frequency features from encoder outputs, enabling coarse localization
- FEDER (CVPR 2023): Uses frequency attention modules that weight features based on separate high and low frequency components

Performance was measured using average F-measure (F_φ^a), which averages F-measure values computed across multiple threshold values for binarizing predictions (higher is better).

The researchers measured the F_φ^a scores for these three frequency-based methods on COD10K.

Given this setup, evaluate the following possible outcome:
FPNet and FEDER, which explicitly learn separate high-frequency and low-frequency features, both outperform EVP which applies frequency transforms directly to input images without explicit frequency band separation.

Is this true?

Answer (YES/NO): YES